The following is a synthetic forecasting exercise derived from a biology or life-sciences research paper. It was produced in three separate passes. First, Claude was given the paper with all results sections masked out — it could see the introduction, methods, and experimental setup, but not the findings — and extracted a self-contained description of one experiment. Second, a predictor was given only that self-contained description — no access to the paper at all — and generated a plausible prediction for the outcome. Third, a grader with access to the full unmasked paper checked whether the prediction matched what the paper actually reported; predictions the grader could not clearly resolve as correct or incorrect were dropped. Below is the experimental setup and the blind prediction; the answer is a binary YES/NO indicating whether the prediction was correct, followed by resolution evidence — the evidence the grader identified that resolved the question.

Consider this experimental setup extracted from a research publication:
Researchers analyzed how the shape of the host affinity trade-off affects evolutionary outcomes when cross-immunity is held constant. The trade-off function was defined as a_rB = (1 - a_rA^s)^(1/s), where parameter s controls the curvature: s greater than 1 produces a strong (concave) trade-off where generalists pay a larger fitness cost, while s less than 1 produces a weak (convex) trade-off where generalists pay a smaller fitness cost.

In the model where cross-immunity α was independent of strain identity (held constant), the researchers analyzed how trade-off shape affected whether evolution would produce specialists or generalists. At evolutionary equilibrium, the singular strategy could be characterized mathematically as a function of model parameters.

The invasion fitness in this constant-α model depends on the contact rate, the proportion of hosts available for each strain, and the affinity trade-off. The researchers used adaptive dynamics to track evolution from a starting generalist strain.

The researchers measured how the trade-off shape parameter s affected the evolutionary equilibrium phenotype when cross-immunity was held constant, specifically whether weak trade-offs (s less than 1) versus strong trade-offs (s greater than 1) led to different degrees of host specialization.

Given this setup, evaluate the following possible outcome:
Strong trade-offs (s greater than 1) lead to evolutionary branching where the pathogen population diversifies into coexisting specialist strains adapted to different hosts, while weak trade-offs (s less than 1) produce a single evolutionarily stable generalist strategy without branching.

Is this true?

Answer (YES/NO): NO